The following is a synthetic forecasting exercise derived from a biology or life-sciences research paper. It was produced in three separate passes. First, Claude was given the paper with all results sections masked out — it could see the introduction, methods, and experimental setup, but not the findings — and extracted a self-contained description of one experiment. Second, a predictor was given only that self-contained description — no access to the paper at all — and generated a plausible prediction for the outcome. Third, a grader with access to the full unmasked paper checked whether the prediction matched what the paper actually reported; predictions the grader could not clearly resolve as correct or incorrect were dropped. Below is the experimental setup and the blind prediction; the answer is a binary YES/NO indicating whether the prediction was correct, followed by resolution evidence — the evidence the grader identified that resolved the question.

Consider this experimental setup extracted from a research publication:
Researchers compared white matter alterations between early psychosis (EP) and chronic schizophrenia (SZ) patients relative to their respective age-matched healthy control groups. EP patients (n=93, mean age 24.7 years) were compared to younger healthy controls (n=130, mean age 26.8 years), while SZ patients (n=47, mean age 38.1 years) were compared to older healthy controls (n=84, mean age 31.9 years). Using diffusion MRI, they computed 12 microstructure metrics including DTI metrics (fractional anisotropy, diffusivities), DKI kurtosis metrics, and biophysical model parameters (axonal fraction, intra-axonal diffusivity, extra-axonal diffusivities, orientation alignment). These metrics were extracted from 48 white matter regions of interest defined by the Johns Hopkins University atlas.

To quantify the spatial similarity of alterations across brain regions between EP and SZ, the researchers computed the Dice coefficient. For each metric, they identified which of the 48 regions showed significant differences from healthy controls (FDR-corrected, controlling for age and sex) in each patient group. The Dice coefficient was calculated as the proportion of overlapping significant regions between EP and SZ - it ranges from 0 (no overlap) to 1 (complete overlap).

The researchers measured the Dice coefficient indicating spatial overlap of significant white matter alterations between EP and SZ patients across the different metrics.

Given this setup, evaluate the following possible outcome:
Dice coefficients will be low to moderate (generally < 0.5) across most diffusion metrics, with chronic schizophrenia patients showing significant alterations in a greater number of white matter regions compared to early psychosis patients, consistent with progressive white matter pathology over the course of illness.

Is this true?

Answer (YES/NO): NO